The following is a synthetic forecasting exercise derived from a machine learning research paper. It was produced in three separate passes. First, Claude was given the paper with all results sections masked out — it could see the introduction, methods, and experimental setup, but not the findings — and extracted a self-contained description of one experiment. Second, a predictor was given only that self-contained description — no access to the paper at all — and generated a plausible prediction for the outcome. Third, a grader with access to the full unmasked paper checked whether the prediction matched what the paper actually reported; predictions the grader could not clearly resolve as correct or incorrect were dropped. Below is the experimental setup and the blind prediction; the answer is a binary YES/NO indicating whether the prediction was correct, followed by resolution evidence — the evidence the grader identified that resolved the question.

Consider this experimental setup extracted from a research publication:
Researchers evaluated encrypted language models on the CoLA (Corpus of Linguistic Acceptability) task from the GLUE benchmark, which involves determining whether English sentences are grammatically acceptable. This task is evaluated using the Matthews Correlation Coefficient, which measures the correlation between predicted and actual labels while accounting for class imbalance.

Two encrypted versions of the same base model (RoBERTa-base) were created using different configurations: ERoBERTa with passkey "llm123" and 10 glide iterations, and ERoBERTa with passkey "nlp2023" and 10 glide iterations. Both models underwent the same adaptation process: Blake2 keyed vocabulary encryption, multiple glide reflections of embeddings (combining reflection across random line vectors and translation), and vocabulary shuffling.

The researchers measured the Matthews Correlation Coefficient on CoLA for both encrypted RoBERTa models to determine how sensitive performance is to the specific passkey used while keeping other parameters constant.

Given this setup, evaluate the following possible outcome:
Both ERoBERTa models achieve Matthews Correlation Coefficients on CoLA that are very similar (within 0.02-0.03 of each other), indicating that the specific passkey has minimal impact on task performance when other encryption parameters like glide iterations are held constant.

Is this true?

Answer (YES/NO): YES